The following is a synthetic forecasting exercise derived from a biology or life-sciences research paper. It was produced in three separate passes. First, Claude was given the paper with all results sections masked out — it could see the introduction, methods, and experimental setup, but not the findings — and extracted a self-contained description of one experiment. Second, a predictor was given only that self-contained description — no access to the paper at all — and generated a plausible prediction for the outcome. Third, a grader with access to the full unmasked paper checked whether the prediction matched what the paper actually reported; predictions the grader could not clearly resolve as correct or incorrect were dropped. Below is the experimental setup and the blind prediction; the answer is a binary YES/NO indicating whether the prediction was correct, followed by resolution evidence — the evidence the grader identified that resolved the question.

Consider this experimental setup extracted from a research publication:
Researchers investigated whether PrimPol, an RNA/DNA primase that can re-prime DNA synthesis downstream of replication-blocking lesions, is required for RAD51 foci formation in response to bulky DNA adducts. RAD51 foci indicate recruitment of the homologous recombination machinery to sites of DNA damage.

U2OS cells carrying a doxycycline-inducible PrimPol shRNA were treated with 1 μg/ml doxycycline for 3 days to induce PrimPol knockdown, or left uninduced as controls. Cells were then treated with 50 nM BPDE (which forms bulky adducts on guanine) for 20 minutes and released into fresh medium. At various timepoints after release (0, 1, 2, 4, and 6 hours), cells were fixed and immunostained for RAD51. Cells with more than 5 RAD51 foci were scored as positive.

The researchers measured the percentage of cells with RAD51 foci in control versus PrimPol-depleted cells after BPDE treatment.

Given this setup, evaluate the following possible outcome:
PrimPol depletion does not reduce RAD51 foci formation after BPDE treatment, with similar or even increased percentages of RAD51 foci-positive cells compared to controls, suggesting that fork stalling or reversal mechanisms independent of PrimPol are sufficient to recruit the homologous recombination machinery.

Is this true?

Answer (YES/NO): NO